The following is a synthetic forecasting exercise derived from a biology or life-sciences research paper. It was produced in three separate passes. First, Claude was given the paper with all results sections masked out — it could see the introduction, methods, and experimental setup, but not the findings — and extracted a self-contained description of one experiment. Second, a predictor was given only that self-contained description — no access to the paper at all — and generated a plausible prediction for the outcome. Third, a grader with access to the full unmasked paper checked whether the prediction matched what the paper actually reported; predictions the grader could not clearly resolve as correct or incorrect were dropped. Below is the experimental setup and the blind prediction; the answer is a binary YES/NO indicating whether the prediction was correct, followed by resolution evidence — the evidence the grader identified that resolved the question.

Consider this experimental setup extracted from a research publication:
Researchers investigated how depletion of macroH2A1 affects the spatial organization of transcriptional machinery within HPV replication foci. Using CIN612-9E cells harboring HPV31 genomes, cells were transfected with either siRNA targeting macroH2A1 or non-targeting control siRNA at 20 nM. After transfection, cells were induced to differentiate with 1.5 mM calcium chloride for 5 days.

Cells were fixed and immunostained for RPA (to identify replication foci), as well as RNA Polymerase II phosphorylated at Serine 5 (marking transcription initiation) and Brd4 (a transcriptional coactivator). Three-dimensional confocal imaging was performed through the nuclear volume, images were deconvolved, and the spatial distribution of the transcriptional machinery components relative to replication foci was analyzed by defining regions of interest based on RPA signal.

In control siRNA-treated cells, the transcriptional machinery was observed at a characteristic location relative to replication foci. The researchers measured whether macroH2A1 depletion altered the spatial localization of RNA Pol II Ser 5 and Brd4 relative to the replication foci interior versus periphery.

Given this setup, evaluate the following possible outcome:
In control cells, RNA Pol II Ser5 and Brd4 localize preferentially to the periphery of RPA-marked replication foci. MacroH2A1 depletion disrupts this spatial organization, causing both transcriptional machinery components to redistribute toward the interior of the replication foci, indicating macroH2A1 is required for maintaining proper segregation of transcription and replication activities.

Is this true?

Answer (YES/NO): YES